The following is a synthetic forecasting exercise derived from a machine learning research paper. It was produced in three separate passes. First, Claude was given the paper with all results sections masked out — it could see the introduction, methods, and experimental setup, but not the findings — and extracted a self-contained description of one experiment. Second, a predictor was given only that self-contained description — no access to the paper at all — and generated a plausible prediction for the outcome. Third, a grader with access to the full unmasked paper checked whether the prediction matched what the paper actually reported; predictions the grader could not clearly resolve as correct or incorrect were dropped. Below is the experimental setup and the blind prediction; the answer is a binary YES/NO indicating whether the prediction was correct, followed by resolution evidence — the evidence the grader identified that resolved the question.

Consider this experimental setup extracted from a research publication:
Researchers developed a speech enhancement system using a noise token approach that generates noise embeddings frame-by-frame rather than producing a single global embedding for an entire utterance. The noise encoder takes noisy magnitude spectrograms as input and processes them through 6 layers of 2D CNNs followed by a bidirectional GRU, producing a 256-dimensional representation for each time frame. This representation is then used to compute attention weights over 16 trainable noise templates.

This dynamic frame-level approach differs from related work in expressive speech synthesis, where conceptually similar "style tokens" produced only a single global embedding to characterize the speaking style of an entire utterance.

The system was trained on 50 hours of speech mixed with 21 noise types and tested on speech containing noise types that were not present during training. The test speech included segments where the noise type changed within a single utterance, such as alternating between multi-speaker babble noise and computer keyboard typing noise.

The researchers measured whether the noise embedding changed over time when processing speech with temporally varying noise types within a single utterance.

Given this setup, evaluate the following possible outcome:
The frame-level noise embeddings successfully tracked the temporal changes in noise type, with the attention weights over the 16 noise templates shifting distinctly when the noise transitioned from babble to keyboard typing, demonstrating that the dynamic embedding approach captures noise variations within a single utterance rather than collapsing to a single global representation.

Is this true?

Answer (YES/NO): YES